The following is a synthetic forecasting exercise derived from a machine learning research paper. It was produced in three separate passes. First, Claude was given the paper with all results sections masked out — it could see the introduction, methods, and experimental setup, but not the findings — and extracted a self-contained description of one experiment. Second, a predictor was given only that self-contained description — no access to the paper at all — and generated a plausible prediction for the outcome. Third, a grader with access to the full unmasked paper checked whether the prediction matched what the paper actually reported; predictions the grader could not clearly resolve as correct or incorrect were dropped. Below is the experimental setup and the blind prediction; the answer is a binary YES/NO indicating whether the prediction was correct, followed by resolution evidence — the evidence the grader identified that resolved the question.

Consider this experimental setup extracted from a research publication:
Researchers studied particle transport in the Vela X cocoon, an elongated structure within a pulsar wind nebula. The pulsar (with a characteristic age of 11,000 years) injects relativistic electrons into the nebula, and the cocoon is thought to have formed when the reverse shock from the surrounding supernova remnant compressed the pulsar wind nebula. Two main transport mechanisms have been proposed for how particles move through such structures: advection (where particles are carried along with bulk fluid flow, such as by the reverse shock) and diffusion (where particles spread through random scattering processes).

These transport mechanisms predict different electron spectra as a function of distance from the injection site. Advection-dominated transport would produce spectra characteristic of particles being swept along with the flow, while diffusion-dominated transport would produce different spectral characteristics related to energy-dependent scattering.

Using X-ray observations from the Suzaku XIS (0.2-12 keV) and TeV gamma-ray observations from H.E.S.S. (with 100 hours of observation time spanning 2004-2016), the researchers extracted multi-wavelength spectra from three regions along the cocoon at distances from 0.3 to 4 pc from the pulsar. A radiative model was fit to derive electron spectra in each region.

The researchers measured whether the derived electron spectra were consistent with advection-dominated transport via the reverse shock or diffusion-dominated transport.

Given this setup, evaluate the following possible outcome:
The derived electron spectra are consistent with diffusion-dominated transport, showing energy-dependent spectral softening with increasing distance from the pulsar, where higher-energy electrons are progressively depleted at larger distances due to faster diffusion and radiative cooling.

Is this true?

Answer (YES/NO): NO